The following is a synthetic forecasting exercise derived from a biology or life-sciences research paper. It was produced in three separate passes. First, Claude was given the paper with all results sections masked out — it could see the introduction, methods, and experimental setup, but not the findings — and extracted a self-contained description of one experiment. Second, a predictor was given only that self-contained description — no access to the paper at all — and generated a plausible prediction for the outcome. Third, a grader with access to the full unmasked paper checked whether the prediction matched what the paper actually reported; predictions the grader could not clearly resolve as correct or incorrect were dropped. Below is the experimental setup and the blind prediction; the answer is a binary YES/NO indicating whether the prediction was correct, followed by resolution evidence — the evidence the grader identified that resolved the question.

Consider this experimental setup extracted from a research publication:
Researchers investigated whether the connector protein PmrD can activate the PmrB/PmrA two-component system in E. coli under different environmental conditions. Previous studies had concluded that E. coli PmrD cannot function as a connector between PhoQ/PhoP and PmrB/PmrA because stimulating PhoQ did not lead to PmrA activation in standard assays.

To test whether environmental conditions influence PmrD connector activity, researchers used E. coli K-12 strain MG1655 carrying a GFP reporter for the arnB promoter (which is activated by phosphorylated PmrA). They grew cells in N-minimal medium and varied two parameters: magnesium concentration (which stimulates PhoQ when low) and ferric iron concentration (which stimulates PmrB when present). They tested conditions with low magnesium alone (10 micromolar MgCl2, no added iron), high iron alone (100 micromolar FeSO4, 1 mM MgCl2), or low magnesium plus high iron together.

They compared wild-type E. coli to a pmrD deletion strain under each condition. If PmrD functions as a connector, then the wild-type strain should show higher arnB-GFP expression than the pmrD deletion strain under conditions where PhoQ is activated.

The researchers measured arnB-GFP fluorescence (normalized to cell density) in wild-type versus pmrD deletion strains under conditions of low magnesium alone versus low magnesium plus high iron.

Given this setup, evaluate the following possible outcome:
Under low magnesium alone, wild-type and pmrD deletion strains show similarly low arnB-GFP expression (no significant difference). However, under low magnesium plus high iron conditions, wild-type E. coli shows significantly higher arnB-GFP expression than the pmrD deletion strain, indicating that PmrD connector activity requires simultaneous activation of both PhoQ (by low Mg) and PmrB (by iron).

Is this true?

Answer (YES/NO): YES